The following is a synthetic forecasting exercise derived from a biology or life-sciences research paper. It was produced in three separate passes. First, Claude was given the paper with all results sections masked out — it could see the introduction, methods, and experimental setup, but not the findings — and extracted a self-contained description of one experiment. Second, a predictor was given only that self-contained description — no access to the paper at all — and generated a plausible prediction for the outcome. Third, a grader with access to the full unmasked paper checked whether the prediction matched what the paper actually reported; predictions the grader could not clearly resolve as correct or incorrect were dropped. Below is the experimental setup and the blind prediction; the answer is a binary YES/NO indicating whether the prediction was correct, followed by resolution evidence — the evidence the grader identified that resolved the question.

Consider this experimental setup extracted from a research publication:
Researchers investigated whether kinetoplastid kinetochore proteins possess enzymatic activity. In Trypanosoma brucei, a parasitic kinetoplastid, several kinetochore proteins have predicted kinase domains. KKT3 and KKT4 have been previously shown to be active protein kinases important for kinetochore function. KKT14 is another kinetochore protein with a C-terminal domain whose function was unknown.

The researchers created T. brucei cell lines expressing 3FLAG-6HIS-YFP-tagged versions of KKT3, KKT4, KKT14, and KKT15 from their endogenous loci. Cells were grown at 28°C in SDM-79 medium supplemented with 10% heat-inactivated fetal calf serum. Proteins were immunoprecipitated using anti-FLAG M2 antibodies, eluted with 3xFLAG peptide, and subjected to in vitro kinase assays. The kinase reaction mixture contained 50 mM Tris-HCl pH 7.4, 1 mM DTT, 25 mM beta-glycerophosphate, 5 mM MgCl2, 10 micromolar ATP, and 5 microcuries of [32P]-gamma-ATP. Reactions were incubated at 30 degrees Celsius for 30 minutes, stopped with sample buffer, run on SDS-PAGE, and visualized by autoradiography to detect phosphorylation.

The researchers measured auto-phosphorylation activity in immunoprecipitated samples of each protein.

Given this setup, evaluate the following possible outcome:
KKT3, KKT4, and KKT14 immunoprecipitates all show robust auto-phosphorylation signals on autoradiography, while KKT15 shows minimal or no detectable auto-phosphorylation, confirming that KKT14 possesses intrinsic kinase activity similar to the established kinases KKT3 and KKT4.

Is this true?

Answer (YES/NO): NO